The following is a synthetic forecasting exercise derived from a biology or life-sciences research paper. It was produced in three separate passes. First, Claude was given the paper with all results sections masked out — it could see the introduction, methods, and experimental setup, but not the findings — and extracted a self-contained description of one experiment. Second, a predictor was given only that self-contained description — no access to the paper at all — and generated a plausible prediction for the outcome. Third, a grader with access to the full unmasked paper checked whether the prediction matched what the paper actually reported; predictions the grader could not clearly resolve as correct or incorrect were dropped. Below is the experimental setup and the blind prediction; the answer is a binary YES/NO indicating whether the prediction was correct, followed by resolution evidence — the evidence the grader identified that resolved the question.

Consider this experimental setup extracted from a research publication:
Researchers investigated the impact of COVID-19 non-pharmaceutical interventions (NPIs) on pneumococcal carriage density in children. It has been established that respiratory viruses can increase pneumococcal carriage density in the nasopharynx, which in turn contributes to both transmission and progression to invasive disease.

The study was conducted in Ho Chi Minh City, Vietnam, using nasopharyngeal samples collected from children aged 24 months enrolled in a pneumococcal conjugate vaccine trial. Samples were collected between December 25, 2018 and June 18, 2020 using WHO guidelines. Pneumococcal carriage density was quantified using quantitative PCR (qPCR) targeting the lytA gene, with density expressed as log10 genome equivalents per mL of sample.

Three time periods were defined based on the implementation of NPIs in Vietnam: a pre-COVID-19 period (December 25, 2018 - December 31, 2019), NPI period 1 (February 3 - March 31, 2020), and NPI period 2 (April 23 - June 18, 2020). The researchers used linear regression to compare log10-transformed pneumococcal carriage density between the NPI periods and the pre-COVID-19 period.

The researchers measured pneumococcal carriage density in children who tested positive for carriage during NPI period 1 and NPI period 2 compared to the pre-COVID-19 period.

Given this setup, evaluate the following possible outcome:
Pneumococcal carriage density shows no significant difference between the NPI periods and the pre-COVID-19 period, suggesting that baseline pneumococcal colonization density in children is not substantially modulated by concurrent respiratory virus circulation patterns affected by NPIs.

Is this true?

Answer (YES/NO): NO